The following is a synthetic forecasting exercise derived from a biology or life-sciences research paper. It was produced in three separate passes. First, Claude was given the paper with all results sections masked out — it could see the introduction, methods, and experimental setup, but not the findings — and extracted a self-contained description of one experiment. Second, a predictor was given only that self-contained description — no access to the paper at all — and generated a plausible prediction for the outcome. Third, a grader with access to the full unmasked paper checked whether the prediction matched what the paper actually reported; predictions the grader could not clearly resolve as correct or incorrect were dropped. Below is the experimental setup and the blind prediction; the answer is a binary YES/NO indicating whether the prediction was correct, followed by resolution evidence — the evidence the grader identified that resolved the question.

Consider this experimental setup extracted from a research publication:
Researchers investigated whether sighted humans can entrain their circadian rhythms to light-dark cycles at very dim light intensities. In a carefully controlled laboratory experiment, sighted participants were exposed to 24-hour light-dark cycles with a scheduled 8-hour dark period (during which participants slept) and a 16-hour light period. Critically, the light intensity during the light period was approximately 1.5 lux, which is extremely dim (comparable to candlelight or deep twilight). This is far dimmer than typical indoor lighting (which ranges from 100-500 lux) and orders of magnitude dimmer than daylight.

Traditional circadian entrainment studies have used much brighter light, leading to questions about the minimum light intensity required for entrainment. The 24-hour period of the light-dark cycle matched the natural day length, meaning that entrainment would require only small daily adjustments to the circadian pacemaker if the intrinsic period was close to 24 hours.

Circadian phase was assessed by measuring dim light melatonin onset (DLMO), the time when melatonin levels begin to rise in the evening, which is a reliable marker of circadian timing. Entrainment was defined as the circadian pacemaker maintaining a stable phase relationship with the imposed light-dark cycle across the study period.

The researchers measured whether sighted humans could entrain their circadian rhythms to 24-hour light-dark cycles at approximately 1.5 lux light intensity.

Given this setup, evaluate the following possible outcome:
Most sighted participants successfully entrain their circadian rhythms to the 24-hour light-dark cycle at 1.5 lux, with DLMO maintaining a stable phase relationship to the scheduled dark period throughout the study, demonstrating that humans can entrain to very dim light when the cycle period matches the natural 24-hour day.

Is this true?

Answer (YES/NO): YES